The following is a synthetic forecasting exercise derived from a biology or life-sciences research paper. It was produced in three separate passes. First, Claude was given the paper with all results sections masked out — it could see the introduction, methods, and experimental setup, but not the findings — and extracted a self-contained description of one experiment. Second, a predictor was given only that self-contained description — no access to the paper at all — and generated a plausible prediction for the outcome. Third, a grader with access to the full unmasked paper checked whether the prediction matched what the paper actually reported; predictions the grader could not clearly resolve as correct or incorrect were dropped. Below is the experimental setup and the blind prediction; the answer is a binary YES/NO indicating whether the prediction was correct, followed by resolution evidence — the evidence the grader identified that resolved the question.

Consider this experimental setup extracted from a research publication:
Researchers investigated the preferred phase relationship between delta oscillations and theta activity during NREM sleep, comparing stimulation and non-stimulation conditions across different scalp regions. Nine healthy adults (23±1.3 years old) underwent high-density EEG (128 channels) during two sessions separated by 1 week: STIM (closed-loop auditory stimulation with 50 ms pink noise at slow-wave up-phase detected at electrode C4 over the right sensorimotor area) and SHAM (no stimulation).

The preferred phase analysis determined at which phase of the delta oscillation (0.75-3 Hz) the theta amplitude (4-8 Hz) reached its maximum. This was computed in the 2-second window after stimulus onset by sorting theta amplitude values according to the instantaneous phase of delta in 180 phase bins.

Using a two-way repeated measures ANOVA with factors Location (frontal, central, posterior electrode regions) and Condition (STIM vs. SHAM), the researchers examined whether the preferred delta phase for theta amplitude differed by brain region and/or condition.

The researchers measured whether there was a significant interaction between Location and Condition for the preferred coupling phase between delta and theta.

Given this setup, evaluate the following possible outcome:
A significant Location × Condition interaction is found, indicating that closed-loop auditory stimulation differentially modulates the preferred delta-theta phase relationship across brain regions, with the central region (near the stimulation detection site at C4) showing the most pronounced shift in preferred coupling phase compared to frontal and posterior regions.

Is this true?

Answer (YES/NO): NO